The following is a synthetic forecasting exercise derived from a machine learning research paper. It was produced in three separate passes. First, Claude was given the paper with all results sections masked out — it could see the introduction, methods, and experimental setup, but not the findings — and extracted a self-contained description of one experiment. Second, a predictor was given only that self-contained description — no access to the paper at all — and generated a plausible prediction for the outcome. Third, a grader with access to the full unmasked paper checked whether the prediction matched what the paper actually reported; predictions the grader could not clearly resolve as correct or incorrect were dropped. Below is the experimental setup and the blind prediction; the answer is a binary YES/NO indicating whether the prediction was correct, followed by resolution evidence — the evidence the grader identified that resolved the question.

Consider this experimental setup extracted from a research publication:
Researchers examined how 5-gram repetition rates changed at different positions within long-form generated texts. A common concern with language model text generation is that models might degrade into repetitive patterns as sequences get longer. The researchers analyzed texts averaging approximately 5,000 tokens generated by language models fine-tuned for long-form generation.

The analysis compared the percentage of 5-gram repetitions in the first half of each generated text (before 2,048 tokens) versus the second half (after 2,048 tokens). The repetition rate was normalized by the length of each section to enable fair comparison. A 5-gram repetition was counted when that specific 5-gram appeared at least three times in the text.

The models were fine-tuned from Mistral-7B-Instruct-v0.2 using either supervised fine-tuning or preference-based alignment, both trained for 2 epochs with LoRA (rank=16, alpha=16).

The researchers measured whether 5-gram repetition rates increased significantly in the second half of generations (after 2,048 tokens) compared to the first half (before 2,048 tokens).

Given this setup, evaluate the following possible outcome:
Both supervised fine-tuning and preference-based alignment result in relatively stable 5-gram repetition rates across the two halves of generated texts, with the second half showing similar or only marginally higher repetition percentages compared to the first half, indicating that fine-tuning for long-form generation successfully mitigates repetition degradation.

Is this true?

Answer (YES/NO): YES